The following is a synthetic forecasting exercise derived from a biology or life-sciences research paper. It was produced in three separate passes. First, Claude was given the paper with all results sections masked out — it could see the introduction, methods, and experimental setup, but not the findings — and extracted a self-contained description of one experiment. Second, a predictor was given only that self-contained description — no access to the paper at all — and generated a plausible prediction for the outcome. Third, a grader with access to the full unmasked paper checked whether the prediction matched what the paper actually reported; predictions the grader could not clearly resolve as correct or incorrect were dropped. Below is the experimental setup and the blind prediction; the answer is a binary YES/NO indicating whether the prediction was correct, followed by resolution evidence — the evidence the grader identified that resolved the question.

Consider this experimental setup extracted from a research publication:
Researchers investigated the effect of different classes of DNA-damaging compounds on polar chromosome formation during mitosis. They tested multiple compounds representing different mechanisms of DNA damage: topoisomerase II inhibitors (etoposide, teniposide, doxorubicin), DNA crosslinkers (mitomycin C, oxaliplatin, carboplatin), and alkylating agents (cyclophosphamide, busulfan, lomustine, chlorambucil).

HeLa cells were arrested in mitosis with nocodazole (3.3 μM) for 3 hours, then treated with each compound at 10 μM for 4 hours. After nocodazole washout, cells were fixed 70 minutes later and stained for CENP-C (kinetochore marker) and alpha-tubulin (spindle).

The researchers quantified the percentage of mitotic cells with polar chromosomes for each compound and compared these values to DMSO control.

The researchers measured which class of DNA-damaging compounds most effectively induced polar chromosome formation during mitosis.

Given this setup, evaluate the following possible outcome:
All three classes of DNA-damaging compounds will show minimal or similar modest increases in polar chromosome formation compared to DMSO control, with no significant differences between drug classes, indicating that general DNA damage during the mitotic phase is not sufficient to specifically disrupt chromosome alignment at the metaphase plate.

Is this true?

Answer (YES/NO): NO